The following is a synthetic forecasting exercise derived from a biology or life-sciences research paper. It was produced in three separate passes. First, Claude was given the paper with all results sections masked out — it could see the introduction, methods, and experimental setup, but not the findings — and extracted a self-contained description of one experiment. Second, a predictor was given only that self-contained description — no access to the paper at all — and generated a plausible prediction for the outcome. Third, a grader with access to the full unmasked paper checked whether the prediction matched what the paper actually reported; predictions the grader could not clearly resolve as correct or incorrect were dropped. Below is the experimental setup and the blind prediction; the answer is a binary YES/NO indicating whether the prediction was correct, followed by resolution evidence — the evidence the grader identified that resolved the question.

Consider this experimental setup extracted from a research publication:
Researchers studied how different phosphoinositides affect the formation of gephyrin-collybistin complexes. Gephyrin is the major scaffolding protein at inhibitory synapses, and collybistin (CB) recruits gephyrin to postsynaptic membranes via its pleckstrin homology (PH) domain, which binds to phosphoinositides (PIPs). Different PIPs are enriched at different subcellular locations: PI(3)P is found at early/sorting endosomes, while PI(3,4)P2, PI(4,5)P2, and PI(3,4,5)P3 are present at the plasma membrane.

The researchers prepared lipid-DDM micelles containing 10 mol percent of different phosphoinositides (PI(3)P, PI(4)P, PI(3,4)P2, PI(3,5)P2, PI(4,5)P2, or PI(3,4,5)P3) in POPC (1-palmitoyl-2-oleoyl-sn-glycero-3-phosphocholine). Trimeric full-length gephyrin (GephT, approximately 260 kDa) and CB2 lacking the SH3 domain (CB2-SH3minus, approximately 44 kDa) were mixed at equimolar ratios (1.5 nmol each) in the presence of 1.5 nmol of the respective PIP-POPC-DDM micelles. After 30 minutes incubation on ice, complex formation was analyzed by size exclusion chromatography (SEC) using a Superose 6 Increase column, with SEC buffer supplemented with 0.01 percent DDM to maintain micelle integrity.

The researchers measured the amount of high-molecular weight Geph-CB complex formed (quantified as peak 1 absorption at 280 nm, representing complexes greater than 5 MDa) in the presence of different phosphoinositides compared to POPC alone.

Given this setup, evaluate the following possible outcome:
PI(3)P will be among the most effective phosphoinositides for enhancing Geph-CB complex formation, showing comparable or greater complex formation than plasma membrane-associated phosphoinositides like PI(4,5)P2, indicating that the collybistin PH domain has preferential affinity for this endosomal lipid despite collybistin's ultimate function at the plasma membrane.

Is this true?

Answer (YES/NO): NO